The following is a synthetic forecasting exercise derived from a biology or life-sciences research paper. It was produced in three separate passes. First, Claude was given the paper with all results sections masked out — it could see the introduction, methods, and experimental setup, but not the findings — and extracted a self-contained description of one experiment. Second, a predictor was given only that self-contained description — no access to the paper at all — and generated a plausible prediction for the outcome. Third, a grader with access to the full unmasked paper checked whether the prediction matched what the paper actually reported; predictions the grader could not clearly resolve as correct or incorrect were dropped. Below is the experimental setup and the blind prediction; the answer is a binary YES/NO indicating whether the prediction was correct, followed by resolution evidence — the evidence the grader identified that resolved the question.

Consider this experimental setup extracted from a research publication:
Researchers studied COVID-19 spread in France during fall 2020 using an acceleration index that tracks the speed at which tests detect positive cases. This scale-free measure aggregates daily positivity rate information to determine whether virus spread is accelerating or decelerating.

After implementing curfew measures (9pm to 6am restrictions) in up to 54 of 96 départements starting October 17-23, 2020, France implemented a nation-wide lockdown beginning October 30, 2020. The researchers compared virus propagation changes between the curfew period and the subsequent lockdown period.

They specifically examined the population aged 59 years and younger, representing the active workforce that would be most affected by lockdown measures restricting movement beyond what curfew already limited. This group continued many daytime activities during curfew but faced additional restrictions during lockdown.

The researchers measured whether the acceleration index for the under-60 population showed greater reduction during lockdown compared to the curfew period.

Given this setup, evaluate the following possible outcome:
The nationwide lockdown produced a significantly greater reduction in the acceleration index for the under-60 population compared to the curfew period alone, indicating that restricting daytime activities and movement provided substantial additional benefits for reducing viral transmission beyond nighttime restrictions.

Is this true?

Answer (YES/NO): YES